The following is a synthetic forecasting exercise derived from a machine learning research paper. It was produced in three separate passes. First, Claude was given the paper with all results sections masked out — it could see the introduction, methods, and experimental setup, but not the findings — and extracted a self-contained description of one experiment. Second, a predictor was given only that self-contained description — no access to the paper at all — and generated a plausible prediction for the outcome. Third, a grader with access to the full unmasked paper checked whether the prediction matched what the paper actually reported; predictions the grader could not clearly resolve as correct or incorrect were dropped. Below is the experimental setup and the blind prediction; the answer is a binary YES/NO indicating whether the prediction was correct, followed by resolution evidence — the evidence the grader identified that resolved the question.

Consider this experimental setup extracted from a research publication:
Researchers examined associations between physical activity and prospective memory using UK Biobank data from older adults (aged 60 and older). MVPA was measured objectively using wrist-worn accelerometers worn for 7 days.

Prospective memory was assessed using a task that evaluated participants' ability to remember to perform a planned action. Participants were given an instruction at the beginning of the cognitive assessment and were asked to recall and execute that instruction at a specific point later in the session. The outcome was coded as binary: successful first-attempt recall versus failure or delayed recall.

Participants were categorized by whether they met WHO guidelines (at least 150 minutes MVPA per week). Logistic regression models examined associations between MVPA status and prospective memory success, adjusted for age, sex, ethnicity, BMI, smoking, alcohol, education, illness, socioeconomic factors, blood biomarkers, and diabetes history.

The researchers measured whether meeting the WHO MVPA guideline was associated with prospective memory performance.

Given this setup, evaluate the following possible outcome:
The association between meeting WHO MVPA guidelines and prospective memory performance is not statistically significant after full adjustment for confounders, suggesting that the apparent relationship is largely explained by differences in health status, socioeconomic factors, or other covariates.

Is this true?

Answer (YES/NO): YES